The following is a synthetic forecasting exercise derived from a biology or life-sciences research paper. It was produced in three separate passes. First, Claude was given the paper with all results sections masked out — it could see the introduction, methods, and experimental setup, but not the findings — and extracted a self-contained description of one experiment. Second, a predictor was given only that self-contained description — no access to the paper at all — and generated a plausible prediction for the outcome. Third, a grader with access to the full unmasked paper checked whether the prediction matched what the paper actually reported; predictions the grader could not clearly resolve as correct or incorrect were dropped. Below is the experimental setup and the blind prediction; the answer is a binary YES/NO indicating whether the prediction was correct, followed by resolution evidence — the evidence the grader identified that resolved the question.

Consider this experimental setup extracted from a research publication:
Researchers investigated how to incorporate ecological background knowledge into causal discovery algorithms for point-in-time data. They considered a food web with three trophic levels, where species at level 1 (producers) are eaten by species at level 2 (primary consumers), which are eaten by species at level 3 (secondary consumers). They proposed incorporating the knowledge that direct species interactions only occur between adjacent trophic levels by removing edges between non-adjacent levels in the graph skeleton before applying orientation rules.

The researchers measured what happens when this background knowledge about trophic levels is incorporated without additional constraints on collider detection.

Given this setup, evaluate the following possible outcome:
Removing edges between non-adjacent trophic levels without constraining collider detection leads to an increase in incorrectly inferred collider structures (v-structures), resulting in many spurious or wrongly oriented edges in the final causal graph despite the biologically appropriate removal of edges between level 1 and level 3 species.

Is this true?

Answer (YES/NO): YES